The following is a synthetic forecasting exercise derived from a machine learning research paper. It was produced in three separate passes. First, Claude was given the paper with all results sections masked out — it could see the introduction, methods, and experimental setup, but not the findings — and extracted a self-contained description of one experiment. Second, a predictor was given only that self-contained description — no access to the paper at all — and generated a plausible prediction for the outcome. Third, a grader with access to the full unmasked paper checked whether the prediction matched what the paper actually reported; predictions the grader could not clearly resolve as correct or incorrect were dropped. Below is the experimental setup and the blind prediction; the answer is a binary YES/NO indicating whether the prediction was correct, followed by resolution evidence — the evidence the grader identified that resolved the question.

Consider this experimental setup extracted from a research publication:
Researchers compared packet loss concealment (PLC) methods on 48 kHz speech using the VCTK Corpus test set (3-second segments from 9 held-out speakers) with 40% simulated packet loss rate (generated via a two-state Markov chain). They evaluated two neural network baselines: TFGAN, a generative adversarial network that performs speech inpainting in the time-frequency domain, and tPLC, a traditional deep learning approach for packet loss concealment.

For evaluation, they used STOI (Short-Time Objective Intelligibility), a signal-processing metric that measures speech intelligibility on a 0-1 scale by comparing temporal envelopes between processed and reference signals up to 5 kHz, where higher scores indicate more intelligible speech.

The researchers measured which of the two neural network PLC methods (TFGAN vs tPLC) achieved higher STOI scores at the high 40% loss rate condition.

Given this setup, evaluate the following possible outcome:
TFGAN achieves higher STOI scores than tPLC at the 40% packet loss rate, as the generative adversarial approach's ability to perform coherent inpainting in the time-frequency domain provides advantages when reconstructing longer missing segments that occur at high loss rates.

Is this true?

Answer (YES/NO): NO